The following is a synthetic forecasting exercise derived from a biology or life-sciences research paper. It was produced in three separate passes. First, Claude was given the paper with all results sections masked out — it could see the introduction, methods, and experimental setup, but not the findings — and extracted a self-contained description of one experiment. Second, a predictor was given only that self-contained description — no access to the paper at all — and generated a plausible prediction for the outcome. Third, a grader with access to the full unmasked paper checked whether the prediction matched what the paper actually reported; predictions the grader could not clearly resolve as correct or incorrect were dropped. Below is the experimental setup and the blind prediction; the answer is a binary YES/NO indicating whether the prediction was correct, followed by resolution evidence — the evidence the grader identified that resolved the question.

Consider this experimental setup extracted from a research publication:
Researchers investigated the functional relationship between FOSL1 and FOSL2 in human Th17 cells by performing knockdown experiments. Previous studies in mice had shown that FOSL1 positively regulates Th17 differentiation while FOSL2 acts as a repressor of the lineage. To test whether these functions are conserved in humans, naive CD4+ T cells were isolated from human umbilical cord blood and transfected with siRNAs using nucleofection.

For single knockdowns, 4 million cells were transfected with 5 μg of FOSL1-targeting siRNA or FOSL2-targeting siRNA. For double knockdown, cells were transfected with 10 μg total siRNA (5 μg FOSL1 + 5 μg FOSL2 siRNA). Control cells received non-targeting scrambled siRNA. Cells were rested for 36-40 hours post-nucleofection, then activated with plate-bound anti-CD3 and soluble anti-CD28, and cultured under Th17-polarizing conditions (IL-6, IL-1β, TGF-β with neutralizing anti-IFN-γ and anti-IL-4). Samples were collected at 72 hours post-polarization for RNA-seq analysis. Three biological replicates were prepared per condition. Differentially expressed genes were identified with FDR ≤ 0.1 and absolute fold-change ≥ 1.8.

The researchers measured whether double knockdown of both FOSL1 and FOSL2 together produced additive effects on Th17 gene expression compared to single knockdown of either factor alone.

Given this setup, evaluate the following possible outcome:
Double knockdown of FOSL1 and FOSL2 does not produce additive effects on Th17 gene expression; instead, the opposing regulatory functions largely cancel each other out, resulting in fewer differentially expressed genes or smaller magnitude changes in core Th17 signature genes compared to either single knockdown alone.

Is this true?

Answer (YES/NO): NO